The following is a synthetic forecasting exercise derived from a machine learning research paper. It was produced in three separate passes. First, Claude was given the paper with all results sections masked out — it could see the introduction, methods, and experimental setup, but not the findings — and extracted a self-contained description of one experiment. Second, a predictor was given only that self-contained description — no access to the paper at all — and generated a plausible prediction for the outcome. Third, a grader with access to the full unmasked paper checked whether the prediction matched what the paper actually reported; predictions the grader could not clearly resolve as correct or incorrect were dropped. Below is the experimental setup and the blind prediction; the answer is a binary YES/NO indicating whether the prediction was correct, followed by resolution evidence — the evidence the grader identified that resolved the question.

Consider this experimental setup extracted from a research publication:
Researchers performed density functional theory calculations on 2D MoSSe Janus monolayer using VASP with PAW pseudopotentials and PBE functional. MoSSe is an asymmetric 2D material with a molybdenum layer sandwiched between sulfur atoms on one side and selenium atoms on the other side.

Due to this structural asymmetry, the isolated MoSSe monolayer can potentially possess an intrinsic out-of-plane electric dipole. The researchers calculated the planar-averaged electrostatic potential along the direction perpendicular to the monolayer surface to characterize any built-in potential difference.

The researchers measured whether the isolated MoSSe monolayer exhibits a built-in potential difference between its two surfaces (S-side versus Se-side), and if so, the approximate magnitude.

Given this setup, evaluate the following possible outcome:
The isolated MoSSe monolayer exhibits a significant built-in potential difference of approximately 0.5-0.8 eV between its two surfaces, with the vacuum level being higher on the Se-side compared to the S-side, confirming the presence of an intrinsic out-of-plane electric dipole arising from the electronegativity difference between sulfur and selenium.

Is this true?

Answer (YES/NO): NO